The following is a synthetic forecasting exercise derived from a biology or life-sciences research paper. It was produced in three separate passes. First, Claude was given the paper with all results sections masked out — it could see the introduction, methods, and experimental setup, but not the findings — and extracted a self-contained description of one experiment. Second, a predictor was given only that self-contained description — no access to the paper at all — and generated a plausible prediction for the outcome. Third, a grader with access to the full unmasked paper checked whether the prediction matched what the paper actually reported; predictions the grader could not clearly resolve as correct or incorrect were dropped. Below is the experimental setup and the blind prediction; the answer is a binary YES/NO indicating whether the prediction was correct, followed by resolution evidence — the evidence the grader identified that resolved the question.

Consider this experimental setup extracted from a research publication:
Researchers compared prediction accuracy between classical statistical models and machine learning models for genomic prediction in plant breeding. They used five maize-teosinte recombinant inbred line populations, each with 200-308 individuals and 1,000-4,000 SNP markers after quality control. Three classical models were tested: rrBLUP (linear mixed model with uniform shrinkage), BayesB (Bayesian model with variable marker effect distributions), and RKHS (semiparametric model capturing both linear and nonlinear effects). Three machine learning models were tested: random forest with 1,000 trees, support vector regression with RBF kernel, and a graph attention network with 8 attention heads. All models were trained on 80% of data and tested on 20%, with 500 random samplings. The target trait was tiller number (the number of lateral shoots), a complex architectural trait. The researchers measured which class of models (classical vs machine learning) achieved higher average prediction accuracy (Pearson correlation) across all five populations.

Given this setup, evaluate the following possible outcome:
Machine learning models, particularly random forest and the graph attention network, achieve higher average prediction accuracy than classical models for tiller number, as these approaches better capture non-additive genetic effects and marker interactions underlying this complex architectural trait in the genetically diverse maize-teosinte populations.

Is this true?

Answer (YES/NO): NO